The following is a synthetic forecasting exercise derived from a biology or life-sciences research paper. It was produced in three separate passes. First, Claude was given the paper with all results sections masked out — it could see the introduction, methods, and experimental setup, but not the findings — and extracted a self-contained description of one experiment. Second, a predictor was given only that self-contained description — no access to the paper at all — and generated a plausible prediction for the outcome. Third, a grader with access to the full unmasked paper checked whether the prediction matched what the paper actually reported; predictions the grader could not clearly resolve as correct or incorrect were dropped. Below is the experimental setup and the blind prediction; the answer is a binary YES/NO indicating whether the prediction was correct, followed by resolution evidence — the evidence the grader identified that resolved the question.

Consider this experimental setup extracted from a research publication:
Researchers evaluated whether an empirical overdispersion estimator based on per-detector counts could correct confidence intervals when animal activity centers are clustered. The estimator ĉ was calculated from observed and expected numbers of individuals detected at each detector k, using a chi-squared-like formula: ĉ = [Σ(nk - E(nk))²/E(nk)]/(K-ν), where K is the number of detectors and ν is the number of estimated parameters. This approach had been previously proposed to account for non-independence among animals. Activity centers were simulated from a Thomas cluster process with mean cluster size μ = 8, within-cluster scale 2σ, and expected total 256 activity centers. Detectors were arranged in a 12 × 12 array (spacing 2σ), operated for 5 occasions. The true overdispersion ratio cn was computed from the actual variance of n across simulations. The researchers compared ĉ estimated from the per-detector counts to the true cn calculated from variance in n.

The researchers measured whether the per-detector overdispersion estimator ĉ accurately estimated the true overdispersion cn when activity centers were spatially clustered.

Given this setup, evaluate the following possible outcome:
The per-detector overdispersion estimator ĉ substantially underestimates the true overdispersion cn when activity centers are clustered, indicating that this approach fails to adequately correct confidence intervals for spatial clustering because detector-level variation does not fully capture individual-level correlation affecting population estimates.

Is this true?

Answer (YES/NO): YES